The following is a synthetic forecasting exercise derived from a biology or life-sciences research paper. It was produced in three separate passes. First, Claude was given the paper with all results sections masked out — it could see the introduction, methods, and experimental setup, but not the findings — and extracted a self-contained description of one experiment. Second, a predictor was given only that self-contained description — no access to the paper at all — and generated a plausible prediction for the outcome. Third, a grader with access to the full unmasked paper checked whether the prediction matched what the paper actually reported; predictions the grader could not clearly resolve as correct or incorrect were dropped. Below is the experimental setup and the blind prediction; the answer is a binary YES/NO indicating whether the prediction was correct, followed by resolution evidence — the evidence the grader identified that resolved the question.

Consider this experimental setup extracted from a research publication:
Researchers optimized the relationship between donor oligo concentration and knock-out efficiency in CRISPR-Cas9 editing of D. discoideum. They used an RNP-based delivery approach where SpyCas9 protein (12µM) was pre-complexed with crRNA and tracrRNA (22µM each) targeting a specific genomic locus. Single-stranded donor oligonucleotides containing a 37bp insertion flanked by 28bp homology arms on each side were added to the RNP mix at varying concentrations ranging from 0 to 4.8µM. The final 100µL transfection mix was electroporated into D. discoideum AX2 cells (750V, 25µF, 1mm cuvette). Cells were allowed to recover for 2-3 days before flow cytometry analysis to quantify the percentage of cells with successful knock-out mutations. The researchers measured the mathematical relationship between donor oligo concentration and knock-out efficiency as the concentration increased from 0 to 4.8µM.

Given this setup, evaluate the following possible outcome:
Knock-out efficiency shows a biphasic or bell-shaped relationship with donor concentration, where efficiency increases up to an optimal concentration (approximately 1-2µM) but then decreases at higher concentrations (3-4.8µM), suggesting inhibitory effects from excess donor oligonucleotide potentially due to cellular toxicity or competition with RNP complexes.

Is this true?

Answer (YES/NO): NO